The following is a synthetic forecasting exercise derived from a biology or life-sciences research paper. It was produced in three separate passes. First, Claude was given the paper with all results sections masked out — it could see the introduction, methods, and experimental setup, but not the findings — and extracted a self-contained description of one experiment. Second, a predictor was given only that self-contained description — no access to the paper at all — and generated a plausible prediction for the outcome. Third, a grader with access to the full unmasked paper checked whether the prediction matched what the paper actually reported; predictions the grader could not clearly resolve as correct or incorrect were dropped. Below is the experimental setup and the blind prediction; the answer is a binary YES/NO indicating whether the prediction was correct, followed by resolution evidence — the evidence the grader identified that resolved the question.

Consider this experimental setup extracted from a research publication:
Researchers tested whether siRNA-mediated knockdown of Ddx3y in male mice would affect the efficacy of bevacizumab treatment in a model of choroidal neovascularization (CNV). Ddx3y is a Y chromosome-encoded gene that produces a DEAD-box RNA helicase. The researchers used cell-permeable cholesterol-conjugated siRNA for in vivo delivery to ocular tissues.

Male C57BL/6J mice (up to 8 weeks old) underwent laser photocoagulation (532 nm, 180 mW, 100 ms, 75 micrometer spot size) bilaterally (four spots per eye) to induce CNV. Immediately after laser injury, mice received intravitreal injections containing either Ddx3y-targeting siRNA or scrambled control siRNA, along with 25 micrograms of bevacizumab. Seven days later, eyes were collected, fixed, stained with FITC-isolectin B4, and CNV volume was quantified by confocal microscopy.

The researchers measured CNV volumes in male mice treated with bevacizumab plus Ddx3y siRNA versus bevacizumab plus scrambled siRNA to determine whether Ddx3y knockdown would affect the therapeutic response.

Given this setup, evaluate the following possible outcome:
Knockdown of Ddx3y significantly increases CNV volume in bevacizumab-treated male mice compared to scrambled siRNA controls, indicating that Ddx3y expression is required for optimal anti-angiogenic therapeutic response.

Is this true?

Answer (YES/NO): YES